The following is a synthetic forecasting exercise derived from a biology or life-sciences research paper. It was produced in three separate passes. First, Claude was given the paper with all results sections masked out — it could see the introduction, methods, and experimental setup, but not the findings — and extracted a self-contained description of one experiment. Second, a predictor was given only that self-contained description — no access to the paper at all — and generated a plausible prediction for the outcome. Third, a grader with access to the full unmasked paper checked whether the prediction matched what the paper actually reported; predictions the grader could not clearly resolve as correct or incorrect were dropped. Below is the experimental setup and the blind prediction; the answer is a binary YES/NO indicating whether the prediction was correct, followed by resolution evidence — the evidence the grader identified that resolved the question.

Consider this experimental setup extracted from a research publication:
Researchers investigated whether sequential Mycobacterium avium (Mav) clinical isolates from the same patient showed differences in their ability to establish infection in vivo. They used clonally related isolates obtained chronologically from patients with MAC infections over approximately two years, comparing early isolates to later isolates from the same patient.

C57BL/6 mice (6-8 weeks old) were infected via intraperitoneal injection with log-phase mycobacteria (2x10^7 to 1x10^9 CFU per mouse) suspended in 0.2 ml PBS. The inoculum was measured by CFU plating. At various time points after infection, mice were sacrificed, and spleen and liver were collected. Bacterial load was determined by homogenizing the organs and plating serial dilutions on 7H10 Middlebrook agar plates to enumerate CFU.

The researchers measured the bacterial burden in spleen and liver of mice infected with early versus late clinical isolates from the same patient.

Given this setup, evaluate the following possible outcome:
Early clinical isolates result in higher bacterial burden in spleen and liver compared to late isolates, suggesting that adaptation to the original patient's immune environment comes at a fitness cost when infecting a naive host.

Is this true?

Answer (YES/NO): NO